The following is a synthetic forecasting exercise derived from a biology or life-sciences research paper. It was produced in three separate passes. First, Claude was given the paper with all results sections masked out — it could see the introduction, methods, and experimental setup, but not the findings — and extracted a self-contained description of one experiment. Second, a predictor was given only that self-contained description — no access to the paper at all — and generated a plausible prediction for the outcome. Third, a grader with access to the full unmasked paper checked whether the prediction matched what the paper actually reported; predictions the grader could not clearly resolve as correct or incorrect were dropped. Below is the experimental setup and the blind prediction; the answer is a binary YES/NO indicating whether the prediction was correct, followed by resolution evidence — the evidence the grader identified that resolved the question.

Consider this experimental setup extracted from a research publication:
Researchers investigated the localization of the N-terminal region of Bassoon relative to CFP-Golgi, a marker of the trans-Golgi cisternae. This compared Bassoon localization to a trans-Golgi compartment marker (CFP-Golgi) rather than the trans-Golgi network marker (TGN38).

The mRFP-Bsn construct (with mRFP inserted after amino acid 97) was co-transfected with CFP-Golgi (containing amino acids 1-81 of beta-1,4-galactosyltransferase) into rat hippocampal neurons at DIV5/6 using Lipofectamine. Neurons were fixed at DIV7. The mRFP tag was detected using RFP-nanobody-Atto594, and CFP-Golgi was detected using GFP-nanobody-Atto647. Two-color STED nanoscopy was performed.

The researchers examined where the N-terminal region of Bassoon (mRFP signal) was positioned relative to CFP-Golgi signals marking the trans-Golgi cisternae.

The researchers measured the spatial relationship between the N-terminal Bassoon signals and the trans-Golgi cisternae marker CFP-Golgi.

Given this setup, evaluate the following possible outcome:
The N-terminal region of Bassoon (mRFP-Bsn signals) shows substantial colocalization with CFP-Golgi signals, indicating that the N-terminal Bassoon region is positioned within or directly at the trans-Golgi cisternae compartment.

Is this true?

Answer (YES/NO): NO